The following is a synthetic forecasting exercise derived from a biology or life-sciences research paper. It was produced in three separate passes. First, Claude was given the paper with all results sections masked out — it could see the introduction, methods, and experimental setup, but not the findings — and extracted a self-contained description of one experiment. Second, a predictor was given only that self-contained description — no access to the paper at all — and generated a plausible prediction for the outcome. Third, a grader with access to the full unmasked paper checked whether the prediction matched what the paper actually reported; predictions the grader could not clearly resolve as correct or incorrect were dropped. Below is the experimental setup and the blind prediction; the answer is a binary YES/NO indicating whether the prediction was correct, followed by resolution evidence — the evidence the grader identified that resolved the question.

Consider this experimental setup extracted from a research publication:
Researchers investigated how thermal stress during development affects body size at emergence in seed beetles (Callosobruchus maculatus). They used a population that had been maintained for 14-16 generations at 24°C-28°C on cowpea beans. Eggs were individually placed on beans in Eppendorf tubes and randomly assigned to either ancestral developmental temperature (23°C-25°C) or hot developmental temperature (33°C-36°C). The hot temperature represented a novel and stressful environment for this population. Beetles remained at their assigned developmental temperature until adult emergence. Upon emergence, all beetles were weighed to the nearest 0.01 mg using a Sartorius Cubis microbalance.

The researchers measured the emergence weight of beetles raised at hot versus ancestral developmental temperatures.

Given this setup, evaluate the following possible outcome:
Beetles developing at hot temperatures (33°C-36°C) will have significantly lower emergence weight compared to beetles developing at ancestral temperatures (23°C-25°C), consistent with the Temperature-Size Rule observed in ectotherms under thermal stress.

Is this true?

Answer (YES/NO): YES